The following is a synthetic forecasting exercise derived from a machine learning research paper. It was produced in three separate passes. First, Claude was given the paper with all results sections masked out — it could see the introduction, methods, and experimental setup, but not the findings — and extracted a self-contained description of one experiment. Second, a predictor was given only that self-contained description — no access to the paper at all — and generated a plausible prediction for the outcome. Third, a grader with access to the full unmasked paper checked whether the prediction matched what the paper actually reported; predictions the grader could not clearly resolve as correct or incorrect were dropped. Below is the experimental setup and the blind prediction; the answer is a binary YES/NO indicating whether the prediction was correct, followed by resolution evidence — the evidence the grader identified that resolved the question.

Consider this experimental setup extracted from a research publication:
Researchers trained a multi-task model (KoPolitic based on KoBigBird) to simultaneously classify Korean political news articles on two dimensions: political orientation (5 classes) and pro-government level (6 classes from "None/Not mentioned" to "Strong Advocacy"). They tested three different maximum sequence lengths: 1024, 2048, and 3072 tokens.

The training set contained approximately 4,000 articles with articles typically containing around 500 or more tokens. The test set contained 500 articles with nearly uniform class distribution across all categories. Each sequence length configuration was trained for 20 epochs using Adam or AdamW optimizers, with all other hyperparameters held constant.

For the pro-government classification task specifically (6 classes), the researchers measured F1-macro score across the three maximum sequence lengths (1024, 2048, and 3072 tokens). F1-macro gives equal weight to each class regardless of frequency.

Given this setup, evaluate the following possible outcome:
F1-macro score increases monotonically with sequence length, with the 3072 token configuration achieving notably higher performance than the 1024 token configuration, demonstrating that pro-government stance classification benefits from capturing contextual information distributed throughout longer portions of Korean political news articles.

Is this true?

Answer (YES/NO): NO